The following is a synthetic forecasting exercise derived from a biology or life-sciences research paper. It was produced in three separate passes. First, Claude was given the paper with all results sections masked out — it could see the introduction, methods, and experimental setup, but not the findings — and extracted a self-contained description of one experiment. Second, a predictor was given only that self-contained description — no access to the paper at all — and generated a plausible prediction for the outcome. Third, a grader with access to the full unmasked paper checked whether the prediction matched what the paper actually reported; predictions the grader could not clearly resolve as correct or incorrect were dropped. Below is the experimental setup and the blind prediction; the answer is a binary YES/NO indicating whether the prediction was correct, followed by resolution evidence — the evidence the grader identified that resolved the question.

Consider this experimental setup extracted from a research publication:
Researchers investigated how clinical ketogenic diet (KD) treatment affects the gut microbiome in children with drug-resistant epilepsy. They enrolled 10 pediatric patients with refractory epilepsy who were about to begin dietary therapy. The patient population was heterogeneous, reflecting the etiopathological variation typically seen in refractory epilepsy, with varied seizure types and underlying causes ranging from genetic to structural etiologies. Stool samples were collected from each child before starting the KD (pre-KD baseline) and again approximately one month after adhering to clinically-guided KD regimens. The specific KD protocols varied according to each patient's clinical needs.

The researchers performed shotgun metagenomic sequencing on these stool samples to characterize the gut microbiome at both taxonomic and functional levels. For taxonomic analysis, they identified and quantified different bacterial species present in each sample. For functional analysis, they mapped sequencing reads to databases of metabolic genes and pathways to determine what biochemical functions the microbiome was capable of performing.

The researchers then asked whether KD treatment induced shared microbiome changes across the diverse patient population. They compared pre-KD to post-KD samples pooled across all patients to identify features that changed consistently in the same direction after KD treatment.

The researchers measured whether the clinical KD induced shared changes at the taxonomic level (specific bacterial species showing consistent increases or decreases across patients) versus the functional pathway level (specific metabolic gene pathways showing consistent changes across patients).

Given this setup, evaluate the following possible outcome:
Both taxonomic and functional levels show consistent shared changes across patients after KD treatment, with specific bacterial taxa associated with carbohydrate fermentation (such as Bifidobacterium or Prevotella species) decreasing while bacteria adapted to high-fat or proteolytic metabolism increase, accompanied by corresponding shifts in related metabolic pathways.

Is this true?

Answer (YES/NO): NO